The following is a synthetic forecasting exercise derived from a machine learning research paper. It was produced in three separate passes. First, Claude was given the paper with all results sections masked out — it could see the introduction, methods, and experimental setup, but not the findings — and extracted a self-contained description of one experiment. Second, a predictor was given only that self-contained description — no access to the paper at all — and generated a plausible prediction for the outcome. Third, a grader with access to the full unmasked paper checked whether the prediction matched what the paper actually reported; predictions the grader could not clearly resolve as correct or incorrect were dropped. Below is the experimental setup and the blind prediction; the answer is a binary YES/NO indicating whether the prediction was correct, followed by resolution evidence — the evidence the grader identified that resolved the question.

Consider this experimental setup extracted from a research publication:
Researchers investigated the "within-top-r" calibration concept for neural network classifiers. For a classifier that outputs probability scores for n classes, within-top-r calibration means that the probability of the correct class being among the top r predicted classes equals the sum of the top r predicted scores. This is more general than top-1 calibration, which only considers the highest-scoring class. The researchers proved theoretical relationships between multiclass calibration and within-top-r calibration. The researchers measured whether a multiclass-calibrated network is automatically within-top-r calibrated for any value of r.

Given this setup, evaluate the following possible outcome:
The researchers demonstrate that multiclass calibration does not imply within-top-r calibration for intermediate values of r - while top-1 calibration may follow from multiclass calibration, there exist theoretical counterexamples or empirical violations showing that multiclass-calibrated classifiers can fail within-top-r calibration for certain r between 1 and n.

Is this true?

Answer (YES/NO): NO